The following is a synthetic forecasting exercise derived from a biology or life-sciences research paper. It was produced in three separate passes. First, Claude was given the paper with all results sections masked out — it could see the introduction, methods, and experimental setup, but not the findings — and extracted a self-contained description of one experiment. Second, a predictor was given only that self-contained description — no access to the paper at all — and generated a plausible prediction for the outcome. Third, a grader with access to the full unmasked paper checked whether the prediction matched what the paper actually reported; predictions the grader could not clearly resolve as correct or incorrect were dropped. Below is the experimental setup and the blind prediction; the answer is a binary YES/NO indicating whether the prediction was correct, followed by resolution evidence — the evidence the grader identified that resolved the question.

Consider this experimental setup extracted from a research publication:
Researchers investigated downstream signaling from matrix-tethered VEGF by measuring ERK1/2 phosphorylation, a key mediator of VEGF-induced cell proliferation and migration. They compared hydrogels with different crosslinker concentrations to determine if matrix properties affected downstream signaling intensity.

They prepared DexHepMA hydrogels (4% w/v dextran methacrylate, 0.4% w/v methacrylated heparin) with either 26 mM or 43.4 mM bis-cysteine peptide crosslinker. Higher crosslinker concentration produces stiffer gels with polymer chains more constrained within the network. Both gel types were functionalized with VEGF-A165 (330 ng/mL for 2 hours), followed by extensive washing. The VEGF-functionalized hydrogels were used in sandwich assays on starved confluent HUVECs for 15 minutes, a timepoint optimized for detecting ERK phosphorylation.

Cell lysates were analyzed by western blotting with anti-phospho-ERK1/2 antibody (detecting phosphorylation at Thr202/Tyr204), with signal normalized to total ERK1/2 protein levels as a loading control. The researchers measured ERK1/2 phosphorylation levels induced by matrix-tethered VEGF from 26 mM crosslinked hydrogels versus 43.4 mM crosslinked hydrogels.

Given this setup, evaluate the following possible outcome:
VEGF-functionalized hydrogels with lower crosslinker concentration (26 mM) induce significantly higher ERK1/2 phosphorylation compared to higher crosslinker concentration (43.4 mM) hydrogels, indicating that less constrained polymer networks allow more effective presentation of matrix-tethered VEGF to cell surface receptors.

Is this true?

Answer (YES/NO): YES